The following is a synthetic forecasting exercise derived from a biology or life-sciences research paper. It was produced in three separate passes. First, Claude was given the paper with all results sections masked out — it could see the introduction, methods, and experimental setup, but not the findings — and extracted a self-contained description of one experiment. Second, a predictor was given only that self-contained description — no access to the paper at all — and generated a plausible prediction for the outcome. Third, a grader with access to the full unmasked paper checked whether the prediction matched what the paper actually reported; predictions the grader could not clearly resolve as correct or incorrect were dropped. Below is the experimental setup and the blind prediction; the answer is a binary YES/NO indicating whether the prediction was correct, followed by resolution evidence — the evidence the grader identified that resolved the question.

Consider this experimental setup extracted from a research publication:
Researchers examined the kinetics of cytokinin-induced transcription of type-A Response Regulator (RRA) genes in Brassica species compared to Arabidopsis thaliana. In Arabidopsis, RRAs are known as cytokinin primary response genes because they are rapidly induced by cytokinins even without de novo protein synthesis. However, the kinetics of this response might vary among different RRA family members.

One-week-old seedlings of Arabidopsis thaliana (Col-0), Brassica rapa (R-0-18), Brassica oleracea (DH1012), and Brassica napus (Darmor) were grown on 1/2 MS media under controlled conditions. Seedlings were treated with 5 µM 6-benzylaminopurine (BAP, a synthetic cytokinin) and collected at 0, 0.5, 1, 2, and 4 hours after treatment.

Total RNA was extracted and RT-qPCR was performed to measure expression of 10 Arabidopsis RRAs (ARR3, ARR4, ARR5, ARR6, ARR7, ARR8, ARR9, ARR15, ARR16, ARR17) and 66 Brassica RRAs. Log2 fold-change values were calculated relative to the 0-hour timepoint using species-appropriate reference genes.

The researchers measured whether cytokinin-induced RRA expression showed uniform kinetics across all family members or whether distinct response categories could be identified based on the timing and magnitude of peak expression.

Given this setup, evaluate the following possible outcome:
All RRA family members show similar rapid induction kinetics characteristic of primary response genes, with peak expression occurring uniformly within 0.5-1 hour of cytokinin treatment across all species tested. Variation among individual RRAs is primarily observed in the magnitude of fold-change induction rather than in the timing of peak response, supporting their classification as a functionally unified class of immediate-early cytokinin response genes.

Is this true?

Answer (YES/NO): NO